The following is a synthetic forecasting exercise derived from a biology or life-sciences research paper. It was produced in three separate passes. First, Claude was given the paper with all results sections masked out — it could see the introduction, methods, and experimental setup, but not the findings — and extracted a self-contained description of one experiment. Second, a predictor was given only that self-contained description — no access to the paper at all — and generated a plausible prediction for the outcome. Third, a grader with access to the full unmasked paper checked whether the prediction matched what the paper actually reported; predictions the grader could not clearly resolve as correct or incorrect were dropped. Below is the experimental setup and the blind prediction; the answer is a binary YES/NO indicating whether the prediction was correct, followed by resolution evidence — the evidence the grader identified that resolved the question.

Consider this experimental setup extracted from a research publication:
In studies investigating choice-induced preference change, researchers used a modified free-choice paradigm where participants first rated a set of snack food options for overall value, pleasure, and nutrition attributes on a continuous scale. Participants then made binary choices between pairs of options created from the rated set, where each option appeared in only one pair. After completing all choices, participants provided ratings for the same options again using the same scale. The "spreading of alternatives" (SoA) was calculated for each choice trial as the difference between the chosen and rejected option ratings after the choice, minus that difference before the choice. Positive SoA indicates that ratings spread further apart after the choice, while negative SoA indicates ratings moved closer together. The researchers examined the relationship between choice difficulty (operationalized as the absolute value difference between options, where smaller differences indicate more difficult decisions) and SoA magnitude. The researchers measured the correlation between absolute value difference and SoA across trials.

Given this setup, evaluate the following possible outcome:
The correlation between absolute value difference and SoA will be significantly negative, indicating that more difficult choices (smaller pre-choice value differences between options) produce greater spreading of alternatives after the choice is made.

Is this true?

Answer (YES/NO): YES